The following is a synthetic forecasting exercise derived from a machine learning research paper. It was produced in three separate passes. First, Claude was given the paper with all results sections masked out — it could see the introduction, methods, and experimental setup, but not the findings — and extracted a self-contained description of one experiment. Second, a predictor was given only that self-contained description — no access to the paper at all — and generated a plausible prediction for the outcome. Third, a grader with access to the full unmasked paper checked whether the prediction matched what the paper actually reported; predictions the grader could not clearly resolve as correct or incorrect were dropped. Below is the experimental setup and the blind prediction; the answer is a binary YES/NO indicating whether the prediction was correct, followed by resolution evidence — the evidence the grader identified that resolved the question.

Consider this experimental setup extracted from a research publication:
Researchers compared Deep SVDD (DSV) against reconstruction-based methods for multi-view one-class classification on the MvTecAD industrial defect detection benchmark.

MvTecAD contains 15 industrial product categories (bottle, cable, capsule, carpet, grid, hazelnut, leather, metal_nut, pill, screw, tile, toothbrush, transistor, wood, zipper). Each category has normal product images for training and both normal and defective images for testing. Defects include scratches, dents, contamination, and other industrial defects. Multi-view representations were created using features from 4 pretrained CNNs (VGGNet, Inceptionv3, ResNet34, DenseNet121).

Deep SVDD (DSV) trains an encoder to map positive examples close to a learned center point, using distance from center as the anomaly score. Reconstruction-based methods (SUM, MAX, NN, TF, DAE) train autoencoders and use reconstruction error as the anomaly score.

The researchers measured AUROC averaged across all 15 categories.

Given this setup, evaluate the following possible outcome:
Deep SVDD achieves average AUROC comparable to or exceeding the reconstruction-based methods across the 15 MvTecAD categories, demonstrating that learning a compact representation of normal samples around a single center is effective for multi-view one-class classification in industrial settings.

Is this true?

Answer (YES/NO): NO